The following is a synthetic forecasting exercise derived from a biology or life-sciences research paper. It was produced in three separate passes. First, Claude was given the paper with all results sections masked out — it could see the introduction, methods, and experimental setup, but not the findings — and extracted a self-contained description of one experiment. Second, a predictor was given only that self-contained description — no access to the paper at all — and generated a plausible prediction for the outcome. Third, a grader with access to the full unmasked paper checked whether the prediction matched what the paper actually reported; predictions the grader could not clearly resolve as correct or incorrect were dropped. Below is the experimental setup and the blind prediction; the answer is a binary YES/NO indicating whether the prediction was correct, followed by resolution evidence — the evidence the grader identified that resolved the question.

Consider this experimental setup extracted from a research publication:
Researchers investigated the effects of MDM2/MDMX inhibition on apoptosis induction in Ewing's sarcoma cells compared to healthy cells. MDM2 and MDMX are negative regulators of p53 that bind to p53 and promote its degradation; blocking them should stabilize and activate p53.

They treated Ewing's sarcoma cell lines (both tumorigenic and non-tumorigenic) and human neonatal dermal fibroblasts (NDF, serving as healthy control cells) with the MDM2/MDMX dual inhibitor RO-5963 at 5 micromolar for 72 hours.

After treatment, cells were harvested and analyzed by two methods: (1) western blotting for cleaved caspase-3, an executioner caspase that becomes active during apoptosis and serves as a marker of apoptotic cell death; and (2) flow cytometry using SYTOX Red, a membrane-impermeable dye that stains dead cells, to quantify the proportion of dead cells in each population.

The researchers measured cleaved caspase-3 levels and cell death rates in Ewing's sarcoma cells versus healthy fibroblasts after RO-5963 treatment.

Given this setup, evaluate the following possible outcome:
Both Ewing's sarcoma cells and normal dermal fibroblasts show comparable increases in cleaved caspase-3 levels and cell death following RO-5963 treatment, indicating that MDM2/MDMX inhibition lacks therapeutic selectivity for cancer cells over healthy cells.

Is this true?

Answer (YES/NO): NO